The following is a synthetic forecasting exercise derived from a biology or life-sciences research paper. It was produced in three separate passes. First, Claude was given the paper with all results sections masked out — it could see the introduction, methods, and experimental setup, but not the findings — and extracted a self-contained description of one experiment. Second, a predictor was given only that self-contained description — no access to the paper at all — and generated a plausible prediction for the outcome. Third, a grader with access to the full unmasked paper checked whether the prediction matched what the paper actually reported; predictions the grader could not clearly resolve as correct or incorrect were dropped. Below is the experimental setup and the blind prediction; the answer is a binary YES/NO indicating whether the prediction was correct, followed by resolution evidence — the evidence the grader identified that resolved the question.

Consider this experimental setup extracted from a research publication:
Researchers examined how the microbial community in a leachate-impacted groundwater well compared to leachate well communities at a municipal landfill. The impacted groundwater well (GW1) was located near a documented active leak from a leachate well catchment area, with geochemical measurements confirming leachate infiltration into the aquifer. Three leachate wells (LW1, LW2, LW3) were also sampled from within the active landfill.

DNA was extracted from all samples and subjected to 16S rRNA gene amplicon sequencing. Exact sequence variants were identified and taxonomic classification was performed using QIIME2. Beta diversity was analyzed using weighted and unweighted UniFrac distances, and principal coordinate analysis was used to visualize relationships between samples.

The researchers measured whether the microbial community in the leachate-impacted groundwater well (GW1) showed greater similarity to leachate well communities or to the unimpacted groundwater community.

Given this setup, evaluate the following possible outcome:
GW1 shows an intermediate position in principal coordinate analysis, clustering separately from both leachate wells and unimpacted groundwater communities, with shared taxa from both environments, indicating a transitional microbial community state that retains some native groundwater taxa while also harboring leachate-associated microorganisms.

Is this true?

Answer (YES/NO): NO